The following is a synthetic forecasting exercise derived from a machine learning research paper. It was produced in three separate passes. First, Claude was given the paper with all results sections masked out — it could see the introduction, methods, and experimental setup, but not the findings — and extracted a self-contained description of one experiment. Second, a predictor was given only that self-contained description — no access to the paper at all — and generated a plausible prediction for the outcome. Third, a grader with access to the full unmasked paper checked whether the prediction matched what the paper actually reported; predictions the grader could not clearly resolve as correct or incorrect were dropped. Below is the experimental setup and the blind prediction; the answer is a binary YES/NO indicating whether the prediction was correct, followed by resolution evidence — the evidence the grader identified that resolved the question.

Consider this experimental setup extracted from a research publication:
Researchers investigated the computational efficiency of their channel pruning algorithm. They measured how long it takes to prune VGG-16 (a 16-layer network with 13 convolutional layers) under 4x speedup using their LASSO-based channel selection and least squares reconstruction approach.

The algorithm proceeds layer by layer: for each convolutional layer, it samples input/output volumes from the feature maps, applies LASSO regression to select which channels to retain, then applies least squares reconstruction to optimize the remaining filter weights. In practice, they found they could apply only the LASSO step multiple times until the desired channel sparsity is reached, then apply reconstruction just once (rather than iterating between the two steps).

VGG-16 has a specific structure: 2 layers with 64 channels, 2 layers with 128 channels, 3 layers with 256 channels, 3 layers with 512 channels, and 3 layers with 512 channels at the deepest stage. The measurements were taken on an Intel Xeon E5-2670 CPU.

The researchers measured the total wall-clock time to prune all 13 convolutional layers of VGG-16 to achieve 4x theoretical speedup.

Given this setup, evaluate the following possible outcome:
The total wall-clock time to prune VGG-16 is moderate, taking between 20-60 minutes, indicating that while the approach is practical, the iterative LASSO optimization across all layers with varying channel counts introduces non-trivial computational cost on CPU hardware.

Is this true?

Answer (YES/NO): NO